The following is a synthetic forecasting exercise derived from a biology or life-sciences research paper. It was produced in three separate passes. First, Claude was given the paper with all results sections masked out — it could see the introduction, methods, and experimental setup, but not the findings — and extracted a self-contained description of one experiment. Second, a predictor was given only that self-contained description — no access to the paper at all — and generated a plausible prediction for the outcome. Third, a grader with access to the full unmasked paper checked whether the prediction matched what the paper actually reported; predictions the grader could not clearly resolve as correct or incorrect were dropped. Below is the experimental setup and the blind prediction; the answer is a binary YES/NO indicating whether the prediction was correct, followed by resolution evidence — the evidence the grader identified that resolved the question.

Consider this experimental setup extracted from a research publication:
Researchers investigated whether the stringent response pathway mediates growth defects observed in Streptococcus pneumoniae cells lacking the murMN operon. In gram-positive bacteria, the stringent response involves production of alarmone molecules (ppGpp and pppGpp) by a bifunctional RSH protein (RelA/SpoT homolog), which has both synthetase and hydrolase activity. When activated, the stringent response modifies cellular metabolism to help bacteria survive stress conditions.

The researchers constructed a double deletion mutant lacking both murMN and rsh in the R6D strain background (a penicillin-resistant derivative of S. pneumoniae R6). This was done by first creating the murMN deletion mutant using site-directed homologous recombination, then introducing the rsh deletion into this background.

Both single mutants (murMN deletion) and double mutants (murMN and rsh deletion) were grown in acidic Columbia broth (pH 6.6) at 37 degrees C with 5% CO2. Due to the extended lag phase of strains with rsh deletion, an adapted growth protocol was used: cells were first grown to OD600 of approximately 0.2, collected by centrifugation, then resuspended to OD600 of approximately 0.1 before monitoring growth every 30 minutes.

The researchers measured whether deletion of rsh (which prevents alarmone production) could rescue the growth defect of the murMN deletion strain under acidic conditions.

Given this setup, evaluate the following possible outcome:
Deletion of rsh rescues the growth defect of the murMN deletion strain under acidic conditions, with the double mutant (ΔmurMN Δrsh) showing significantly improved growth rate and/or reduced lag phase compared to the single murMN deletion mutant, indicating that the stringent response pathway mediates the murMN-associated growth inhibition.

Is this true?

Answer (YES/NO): YES